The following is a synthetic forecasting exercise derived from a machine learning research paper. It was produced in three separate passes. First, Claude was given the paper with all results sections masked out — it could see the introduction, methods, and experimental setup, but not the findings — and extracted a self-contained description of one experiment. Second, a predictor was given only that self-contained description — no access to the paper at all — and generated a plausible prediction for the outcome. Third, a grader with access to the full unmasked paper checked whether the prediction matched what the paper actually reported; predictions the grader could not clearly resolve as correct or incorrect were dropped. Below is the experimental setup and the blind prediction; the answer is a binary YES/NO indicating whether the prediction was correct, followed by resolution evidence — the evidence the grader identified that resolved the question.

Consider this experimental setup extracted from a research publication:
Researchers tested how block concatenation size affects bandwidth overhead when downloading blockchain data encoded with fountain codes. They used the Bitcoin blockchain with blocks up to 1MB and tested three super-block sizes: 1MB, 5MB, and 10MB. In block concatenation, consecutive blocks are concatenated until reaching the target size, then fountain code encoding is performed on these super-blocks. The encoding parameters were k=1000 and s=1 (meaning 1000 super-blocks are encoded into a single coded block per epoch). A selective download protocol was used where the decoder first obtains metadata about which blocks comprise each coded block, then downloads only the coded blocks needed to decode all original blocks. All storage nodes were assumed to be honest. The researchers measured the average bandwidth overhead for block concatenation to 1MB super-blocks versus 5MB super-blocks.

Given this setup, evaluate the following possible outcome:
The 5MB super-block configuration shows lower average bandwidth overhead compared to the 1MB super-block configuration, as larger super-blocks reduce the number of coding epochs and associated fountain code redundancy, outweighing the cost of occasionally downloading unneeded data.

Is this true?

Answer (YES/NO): YES